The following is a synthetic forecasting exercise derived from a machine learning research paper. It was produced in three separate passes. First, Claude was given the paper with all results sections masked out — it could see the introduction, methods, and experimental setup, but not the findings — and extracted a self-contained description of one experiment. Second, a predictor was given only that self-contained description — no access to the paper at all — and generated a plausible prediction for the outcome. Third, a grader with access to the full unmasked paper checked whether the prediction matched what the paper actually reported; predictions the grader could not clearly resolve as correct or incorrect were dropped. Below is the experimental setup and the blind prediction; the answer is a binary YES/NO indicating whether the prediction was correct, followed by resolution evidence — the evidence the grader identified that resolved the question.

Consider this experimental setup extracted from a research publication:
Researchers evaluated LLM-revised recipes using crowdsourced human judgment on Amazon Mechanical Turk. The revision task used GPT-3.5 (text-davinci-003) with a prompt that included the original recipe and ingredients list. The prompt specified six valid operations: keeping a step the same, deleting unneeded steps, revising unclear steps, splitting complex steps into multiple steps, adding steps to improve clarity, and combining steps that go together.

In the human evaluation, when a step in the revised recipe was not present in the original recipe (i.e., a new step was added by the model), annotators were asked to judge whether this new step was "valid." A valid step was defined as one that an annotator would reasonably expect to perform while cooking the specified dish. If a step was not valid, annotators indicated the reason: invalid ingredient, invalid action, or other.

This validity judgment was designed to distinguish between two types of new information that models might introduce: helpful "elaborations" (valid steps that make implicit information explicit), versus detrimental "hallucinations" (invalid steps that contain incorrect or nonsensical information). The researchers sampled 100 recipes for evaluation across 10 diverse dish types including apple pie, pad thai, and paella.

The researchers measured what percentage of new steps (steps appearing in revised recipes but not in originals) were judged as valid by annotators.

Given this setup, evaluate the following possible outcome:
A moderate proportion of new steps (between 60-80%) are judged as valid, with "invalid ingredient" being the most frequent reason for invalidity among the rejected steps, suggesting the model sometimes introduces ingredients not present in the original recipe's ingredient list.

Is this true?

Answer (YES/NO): NO